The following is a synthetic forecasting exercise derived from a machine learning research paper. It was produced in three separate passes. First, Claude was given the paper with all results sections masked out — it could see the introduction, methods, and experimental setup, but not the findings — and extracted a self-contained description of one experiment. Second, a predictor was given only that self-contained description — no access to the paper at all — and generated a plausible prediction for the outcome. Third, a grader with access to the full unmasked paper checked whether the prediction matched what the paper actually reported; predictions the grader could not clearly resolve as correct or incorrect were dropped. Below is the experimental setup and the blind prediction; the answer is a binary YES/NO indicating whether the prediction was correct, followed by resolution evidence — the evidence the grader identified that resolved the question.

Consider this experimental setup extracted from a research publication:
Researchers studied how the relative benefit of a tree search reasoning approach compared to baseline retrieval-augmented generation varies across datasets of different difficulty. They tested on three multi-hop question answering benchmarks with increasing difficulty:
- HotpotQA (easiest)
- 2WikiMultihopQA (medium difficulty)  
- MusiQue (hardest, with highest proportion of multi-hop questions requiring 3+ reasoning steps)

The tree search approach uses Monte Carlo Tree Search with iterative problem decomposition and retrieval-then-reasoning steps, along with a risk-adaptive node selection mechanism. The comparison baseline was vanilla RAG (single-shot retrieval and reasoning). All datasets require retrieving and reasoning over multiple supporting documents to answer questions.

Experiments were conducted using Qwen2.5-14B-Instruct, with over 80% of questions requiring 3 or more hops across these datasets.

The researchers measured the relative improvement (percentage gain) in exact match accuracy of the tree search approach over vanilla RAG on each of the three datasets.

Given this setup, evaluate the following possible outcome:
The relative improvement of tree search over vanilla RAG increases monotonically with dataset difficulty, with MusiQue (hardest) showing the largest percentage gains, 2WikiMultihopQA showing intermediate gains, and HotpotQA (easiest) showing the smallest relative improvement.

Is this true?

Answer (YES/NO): YES